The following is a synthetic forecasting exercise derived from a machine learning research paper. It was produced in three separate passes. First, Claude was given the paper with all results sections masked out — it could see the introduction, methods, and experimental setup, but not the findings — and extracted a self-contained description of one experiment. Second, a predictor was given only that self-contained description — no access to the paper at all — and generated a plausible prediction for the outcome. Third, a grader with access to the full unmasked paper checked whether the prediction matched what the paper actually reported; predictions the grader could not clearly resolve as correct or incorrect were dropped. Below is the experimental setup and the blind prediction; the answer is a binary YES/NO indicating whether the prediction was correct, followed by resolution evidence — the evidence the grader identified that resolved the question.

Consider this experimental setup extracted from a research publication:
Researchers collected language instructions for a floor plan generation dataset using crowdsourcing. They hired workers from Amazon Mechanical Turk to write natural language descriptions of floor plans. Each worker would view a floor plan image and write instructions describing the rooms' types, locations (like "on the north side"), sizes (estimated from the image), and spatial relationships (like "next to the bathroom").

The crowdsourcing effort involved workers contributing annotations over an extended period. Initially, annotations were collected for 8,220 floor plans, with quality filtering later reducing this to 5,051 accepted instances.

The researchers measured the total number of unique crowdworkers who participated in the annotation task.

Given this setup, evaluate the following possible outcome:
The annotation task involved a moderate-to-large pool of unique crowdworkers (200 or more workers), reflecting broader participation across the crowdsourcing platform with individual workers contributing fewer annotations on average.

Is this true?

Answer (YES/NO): YES